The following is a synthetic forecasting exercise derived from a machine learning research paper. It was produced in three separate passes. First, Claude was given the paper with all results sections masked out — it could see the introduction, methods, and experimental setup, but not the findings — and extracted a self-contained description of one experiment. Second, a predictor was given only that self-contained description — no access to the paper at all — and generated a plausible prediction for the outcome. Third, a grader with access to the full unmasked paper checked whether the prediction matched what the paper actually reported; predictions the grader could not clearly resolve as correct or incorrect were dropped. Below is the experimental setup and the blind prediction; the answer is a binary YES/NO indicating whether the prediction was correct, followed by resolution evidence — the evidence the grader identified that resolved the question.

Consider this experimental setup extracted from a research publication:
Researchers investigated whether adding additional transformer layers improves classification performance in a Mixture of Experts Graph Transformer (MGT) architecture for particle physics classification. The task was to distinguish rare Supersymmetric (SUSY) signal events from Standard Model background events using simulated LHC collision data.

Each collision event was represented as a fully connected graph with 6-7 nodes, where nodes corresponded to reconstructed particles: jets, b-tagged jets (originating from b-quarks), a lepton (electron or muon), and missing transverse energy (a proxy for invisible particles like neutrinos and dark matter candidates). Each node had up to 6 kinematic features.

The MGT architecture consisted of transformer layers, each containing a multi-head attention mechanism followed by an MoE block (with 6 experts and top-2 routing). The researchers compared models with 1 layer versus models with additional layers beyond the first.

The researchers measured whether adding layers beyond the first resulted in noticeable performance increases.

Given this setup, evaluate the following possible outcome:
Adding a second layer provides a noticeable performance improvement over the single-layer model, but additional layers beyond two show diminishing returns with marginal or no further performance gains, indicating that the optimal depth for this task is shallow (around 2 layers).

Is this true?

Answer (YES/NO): NO